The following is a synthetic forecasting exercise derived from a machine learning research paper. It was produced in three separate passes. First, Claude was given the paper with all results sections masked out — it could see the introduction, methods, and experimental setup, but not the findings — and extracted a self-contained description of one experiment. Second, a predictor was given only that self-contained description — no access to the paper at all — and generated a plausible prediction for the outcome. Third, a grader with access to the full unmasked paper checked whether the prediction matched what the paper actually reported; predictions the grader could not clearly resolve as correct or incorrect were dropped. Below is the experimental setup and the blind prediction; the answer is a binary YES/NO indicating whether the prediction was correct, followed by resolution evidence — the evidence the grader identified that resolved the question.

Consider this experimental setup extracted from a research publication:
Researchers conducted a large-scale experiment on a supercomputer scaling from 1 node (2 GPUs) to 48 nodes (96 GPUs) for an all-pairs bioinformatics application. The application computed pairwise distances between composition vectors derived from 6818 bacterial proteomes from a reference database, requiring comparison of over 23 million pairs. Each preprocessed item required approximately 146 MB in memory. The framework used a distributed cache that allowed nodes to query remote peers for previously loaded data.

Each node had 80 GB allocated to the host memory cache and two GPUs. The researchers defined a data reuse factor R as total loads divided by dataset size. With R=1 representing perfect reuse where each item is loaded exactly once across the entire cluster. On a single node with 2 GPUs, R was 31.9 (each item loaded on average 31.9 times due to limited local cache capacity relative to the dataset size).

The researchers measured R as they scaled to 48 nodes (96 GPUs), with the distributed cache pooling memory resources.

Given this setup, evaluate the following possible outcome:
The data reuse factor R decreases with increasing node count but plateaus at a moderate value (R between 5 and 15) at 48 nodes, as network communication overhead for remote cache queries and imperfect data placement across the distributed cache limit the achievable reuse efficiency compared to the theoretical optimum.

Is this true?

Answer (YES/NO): NO